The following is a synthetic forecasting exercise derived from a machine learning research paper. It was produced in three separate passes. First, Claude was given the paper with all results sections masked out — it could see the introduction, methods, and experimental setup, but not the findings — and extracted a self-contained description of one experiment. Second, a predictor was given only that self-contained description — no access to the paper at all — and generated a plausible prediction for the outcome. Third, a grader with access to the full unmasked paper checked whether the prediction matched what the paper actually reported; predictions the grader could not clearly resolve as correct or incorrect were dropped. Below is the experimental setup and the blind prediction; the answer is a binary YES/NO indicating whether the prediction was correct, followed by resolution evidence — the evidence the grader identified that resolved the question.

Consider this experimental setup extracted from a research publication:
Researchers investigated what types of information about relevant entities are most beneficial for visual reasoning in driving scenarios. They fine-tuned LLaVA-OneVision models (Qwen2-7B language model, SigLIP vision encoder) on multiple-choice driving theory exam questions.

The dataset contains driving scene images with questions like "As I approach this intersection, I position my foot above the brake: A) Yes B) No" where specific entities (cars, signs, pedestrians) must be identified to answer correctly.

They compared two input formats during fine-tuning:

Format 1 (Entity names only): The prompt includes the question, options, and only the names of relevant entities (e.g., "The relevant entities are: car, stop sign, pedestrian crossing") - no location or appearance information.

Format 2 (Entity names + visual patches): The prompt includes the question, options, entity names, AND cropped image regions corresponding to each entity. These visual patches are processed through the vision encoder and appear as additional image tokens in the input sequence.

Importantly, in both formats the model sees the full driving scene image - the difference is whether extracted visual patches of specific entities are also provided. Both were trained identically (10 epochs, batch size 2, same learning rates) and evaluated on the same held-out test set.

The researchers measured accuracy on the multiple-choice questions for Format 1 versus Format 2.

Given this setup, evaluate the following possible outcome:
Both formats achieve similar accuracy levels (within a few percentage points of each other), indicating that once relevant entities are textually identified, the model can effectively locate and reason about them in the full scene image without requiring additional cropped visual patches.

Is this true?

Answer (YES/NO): NO